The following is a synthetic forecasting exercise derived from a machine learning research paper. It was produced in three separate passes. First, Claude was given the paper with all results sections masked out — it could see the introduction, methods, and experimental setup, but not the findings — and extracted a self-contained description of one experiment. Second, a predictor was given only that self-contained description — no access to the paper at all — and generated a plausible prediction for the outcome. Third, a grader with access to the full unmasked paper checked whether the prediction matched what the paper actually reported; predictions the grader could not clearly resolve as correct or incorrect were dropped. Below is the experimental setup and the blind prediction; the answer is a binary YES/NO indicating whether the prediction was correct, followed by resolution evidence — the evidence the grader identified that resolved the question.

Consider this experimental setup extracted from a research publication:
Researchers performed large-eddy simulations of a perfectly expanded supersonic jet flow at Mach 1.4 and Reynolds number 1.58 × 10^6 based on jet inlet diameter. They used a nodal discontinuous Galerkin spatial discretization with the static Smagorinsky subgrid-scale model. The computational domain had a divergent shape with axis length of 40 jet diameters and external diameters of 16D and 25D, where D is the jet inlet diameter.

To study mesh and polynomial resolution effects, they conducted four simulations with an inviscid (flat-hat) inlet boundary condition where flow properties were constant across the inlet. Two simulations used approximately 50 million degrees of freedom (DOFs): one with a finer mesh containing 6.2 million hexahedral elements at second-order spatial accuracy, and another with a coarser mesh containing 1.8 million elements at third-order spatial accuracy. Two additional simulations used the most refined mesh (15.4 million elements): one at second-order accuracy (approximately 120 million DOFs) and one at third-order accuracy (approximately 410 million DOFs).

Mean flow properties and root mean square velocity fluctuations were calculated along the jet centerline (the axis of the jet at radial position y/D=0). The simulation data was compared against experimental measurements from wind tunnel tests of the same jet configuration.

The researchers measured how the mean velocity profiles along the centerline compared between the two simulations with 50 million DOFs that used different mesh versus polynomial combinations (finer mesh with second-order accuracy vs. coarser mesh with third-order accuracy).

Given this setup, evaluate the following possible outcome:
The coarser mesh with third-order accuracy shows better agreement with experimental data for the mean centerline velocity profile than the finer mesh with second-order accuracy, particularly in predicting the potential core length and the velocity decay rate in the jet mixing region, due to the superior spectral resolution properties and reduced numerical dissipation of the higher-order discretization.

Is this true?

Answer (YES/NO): NO